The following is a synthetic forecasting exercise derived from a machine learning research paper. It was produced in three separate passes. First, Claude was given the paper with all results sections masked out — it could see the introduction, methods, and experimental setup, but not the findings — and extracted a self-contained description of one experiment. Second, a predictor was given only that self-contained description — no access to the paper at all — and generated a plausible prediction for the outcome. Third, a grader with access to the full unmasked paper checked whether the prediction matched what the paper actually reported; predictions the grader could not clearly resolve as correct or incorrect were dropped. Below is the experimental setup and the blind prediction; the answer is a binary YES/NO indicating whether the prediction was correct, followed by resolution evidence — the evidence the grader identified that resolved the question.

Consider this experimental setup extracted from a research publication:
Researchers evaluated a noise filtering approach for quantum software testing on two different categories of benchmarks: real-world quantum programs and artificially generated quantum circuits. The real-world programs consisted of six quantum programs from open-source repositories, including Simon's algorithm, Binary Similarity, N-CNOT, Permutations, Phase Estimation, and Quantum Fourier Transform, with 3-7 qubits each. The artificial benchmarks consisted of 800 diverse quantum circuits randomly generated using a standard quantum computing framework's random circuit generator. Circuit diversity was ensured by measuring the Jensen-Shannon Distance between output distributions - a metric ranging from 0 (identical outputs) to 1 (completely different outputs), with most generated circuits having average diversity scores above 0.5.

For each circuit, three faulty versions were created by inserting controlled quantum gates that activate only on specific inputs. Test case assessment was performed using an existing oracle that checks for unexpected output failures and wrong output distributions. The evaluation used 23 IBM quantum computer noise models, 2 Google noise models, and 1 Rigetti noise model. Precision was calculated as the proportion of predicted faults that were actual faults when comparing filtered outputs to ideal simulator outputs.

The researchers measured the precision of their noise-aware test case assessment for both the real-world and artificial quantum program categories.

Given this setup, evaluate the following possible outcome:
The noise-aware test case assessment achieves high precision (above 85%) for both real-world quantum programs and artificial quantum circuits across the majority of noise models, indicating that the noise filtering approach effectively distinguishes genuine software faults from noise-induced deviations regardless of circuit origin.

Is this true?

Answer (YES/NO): YES